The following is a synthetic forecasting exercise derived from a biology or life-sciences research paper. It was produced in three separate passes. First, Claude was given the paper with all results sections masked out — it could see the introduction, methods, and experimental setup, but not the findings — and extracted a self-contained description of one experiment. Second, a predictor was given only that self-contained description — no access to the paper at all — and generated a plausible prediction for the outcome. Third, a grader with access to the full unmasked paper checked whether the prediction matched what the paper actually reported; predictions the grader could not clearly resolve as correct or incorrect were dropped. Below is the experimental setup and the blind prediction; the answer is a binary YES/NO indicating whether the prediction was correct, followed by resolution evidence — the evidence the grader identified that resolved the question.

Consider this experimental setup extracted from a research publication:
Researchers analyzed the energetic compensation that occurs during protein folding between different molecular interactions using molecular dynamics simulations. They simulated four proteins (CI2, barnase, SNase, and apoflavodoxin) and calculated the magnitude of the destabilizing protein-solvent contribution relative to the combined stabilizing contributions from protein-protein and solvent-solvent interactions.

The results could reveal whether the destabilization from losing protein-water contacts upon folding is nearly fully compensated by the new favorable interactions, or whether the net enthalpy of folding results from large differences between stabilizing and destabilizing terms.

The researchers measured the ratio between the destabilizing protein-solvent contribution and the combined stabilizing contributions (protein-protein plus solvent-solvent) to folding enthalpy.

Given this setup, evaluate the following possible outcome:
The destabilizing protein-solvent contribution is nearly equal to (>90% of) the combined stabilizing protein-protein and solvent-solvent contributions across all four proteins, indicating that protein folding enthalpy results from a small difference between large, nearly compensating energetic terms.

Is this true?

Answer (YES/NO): YES